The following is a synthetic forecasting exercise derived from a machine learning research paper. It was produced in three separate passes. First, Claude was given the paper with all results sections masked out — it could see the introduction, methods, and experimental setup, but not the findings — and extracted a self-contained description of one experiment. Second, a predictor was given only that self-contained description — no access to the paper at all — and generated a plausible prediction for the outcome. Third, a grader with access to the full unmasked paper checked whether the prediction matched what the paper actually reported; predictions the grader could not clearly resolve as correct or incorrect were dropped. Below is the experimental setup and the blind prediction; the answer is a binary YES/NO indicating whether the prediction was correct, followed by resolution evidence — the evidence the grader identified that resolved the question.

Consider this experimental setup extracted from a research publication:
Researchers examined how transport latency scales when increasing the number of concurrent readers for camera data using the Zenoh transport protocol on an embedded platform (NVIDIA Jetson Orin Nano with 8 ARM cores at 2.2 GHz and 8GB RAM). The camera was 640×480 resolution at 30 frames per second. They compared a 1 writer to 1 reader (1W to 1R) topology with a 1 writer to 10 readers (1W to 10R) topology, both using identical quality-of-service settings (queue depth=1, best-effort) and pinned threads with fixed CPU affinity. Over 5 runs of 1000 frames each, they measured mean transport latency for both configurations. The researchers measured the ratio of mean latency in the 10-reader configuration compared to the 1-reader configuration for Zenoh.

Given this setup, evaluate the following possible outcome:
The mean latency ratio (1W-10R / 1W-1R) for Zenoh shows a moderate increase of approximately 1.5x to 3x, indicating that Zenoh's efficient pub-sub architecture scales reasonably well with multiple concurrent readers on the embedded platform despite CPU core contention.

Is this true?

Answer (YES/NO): YES